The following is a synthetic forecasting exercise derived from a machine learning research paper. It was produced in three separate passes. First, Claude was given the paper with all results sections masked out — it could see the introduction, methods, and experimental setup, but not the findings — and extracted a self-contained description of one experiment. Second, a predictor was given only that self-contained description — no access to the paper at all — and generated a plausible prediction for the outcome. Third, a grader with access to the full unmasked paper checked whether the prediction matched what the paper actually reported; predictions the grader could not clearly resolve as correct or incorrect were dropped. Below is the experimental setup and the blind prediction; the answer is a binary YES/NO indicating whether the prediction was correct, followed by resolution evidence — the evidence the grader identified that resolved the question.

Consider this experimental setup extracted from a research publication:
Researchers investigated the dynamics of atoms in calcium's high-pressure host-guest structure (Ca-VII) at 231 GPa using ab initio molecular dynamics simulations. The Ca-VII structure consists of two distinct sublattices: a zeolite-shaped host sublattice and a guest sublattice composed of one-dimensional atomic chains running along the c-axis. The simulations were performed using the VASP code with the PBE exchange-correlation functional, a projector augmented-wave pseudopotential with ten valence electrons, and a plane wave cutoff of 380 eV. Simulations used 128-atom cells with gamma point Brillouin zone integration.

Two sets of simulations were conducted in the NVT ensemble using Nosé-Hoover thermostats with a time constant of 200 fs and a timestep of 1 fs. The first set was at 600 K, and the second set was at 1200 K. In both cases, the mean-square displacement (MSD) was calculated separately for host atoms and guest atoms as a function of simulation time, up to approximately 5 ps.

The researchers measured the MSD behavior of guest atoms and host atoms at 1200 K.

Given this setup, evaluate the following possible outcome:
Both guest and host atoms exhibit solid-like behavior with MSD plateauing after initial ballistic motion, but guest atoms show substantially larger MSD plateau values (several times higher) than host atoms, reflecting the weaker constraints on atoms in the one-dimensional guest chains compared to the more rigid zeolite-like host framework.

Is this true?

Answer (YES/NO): NO